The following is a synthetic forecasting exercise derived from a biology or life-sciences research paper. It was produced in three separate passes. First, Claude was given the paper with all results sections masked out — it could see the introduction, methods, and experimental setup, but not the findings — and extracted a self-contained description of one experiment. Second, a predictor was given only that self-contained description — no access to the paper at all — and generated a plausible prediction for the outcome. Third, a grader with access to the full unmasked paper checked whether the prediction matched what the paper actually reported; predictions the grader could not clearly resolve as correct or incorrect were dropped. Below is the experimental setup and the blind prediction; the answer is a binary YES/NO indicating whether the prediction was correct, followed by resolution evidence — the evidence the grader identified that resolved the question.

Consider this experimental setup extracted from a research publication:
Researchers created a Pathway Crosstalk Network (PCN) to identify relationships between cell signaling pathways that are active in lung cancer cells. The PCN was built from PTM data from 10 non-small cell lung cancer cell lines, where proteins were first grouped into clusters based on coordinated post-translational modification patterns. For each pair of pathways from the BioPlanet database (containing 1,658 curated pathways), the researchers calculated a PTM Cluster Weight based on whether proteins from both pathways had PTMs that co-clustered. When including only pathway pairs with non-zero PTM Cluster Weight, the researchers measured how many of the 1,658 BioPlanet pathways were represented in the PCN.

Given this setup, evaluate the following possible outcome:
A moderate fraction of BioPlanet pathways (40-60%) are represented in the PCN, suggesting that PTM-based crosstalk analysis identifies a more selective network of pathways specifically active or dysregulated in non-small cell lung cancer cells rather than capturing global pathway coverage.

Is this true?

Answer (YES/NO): NO